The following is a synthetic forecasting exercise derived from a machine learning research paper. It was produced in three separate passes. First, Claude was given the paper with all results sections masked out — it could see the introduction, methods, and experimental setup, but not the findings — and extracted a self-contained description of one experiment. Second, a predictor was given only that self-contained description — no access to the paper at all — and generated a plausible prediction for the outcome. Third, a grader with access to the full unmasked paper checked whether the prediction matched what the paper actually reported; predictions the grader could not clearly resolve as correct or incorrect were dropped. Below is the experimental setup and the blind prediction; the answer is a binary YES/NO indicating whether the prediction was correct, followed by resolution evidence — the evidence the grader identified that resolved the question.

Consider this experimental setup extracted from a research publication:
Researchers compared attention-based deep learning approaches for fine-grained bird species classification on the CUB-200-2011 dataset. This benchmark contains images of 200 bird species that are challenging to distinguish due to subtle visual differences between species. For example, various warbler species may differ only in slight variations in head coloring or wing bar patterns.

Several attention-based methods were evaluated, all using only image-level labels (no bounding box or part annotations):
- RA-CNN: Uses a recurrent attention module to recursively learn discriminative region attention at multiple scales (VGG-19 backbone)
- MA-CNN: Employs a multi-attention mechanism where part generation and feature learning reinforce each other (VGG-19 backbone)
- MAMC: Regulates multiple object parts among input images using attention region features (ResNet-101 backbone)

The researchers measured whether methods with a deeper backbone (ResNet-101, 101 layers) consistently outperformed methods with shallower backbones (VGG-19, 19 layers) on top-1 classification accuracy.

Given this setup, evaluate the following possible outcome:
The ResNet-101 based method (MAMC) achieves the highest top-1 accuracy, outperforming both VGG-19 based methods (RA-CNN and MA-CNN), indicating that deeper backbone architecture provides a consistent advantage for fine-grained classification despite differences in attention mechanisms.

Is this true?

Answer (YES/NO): NO